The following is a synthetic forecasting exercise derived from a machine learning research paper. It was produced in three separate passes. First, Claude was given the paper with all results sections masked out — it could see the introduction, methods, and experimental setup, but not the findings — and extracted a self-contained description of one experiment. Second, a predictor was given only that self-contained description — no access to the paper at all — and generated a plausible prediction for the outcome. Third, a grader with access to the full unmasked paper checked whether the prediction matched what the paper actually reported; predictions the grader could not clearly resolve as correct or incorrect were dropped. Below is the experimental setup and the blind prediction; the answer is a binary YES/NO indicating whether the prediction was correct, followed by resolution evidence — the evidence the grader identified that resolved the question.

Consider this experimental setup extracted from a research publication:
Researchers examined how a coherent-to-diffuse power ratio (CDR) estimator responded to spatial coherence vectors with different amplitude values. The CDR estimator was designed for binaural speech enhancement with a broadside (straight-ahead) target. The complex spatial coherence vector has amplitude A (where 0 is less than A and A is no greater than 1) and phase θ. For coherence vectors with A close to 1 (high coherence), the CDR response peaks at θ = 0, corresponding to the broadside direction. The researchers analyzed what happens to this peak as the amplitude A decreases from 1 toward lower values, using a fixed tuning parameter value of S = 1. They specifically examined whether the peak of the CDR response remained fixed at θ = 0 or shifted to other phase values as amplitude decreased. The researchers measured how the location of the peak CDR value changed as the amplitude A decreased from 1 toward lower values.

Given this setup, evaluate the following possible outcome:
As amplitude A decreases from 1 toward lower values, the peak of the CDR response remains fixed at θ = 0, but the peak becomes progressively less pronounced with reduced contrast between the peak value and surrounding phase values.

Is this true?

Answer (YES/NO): NO